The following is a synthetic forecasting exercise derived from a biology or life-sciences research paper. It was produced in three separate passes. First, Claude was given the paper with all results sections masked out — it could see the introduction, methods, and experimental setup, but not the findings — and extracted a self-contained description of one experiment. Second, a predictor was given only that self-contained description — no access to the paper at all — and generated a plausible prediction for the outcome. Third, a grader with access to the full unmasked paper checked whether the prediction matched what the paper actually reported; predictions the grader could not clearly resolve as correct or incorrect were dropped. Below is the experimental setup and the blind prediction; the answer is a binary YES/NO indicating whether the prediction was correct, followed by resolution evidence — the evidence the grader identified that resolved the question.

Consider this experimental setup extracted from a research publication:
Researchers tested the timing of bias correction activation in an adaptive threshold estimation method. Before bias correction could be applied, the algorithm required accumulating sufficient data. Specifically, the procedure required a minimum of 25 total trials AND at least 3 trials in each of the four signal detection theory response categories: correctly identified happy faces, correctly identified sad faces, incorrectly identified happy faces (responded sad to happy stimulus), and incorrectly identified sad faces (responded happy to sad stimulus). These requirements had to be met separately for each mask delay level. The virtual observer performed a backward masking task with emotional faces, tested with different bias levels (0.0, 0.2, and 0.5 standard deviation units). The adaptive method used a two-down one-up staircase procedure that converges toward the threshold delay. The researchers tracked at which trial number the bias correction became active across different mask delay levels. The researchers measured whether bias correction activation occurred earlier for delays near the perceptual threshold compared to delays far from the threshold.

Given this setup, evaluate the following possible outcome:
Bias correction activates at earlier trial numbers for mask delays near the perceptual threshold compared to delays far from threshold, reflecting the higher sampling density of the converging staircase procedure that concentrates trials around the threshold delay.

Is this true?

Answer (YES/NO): YES